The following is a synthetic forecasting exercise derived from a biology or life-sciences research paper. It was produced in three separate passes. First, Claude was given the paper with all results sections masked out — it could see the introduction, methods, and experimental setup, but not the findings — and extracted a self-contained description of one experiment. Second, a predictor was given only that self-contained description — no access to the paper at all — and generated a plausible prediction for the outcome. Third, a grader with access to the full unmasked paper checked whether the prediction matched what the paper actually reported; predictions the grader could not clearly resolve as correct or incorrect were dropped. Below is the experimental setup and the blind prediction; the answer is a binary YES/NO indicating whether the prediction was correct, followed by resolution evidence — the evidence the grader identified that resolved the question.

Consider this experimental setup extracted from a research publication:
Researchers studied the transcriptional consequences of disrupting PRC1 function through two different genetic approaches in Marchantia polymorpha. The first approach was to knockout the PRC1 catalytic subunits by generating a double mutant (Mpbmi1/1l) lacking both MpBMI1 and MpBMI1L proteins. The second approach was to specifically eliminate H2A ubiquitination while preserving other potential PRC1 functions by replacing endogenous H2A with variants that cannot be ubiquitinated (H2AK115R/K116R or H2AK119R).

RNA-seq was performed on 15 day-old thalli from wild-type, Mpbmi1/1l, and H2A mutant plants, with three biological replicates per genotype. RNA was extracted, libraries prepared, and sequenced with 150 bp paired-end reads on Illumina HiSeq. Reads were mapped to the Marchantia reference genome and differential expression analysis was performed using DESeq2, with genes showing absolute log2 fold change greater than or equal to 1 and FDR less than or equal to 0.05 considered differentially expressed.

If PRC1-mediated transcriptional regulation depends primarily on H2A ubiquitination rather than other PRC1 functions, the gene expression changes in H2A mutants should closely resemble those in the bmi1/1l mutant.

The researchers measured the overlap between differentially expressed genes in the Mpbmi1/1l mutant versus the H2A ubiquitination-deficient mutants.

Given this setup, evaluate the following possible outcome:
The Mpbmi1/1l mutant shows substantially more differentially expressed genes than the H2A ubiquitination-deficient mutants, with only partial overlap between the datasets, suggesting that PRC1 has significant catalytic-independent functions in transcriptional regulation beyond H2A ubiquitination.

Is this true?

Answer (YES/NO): NO